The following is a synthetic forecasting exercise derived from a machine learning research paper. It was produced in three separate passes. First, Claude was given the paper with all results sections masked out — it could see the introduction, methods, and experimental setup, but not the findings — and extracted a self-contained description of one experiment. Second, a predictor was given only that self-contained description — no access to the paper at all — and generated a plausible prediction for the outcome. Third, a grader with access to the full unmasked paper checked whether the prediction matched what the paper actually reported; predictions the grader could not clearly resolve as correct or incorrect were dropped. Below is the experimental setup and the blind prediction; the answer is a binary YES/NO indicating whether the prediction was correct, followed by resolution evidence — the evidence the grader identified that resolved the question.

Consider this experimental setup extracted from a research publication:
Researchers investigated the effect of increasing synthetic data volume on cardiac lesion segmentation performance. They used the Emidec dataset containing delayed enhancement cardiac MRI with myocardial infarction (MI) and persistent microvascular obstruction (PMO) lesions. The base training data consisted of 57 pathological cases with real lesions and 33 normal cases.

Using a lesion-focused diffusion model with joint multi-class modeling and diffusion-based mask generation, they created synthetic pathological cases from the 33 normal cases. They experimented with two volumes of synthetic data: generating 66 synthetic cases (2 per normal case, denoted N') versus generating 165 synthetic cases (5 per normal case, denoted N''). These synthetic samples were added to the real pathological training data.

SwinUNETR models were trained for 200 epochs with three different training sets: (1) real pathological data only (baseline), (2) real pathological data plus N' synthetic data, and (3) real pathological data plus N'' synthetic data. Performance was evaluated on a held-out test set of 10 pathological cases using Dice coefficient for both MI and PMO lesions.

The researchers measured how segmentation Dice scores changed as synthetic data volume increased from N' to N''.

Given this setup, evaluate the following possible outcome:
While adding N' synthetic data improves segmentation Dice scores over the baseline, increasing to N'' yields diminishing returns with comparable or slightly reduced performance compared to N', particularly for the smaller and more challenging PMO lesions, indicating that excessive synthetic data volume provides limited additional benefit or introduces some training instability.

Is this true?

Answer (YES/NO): NO